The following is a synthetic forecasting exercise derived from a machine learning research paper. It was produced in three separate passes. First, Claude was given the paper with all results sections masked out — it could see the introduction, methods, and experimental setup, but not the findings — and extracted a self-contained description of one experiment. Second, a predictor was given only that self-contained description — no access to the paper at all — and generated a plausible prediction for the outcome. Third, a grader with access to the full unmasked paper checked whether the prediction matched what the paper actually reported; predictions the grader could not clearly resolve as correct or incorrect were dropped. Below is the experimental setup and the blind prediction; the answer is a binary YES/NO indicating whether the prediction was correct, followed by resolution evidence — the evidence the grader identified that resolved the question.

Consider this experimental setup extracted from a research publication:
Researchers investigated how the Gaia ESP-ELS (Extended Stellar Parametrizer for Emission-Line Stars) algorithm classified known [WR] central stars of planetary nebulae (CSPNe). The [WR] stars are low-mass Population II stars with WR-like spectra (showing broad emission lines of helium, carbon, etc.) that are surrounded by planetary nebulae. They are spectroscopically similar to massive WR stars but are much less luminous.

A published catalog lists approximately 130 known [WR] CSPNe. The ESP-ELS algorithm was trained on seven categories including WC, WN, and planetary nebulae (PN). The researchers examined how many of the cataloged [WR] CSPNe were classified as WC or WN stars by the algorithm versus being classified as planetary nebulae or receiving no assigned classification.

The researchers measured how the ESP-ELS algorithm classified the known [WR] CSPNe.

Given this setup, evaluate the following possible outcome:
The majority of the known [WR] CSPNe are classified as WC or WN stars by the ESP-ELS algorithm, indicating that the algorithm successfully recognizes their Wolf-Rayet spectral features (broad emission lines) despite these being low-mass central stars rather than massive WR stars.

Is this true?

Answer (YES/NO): NO